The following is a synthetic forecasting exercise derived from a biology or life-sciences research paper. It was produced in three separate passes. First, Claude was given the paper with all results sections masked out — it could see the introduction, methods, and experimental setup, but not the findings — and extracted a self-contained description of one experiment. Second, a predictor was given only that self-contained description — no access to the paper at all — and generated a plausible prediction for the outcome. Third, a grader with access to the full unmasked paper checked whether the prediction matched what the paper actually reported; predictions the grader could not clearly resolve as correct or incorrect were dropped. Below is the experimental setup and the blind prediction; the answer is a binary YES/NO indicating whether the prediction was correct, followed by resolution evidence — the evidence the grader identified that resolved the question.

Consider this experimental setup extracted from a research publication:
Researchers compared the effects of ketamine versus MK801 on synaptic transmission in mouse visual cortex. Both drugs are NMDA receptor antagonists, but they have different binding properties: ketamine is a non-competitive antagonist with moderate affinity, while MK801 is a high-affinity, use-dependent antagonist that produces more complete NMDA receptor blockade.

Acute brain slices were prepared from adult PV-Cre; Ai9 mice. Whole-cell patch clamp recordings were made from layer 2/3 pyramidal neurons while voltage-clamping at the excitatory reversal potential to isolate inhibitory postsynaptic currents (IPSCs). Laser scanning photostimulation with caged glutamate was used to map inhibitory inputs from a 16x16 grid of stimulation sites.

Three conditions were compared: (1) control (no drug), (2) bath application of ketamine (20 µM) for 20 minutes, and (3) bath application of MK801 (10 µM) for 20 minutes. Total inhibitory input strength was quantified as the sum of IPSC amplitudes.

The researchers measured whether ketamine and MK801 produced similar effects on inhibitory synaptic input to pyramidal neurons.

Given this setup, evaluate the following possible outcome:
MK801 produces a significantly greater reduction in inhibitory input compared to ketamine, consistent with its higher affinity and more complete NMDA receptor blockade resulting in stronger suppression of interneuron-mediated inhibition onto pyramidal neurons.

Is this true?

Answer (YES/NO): NO